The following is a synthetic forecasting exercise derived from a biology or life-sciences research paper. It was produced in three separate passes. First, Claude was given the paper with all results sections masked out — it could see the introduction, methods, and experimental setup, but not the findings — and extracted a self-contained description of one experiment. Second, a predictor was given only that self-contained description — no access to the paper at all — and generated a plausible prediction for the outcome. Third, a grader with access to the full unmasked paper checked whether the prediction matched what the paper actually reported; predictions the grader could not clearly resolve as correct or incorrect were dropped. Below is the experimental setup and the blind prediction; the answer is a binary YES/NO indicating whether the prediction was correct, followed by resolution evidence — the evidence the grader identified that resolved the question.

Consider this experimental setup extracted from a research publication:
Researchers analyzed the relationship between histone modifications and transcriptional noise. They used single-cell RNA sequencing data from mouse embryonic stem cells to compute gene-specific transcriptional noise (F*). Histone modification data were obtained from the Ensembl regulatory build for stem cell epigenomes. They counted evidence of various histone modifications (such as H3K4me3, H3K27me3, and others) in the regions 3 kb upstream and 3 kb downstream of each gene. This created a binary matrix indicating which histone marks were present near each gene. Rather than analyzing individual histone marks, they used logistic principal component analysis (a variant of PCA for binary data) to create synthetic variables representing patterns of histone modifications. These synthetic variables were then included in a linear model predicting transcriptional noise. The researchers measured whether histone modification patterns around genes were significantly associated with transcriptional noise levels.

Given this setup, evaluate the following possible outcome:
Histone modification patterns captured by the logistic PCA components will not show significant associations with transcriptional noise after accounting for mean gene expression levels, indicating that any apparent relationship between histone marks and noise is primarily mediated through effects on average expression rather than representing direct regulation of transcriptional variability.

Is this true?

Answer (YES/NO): NO